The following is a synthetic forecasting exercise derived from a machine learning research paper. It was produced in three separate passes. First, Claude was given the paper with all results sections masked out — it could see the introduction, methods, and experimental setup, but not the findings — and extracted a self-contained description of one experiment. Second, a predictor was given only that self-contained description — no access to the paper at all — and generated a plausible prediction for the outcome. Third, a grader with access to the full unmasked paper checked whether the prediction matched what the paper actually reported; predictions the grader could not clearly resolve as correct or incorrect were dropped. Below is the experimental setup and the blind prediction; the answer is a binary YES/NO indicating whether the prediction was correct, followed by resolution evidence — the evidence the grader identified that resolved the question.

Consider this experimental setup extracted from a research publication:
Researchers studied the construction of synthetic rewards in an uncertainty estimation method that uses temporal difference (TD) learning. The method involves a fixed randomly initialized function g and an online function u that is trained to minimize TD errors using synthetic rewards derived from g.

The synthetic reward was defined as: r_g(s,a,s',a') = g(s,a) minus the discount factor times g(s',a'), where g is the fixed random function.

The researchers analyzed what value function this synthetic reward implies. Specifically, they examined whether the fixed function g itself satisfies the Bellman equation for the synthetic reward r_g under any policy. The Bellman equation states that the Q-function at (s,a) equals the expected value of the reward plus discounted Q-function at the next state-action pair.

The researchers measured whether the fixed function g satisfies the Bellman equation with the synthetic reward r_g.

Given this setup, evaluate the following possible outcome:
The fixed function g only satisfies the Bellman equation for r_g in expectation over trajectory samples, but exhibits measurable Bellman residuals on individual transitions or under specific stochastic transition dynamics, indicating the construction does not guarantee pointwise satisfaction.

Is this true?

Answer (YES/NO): NO